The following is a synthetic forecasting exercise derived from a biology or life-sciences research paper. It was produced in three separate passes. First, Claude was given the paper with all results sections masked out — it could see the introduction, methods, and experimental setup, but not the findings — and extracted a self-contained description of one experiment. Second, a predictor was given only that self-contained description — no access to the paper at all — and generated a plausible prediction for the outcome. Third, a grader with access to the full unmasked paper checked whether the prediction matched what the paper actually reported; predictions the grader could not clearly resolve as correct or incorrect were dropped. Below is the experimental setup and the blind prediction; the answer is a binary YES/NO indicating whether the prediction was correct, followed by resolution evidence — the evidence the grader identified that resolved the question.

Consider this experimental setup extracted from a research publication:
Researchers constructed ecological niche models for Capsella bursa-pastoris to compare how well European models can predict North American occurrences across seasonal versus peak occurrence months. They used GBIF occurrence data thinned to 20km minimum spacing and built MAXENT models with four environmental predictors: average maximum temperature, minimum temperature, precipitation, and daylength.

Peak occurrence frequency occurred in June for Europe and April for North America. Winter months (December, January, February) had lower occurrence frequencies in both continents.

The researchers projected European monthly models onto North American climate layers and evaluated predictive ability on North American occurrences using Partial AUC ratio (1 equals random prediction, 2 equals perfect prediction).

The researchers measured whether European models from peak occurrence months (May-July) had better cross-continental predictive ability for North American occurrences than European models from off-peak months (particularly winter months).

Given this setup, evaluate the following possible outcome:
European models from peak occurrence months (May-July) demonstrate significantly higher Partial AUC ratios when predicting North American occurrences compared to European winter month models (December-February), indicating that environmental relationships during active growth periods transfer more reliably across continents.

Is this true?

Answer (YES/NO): NO